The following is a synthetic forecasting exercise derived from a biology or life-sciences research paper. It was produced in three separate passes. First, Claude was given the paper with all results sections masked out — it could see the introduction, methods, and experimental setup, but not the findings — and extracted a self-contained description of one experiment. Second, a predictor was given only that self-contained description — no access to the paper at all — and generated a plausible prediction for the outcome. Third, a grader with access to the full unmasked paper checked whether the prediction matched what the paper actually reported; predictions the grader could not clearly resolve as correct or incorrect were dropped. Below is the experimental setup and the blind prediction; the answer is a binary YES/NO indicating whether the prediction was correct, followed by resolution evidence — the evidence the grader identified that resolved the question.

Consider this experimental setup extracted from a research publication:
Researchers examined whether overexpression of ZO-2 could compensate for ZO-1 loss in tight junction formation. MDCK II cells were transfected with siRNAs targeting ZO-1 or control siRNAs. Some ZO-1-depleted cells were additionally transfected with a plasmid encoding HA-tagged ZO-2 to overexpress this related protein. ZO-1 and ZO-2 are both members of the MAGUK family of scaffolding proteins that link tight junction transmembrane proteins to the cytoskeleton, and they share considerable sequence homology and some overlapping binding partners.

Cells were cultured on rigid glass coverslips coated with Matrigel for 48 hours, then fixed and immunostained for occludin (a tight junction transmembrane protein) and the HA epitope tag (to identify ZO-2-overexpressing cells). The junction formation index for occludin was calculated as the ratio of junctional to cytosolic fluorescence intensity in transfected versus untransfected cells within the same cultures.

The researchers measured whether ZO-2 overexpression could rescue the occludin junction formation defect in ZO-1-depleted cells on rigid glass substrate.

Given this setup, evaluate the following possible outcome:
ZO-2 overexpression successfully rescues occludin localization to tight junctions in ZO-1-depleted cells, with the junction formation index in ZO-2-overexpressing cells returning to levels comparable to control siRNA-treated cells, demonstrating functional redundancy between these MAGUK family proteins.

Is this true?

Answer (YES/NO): NO